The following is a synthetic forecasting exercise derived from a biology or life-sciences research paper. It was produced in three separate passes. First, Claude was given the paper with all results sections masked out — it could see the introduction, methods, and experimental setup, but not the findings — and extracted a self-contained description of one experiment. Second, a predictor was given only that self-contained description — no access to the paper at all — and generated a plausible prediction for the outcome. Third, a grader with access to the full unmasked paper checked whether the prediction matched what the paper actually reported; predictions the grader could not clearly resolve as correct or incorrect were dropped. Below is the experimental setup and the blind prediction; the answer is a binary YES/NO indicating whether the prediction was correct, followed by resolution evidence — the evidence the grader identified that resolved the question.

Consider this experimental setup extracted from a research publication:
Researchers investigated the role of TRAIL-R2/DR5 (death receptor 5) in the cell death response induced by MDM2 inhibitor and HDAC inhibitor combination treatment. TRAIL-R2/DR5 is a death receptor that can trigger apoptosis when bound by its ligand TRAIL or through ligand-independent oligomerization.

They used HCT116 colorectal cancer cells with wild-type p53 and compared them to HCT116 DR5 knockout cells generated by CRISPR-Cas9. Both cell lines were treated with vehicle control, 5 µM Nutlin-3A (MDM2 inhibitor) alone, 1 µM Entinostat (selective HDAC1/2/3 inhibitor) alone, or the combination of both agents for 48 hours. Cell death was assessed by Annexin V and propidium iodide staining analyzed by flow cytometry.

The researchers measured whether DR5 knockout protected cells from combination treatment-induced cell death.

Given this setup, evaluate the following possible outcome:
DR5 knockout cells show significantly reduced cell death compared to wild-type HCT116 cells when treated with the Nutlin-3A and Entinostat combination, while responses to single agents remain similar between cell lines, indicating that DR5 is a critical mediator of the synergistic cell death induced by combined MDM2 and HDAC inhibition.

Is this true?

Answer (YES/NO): NO